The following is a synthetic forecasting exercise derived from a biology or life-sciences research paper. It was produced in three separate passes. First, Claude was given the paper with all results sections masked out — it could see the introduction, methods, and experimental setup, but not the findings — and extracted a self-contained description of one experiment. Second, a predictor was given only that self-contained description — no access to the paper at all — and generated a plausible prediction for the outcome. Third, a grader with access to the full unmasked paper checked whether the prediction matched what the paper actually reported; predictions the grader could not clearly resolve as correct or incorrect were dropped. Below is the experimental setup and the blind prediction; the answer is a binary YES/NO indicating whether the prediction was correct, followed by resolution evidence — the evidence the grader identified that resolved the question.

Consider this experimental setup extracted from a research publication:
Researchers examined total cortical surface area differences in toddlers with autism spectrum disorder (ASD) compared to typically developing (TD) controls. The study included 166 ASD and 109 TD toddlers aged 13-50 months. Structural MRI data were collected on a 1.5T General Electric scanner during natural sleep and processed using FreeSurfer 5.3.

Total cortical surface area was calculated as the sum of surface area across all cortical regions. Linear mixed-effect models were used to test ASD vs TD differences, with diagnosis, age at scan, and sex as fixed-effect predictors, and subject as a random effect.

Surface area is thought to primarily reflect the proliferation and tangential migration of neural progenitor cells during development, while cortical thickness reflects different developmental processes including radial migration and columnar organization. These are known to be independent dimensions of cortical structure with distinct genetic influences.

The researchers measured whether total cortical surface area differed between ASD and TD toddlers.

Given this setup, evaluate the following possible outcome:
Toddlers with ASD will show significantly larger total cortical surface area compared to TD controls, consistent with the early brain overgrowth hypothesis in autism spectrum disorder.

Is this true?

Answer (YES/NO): NO